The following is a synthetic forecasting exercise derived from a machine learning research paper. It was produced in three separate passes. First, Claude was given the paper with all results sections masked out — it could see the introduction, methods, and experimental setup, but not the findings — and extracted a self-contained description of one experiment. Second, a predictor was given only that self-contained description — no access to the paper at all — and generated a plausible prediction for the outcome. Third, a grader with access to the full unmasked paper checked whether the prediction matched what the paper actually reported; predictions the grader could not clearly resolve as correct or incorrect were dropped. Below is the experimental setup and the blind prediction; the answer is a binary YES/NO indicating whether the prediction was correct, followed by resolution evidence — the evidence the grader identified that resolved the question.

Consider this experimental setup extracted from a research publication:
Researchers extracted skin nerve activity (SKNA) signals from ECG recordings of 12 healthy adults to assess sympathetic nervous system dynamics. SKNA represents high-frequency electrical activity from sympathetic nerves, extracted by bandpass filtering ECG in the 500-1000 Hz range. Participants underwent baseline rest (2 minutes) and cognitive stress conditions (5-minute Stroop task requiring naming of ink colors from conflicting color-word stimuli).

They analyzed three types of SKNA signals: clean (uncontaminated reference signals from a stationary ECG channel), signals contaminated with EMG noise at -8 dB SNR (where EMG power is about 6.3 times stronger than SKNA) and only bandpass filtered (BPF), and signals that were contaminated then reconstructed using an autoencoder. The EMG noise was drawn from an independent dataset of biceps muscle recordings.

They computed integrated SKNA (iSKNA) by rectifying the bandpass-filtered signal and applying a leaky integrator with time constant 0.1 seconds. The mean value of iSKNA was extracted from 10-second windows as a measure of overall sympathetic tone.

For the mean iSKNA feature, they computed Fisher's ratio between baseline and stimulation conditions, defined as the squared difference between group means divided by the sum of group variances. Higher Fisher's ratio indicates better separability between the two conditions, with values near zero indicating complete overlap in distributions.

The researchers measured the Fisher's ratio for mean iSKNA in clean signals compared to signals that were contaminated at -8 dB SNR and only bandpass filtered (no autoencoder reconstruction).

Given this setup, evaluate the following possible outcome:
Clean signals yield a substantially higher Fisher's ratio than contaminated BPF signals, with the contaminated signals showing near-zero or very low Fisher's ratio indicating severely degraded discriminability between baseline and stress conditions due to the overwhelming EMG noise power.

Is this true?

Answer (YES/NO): YES